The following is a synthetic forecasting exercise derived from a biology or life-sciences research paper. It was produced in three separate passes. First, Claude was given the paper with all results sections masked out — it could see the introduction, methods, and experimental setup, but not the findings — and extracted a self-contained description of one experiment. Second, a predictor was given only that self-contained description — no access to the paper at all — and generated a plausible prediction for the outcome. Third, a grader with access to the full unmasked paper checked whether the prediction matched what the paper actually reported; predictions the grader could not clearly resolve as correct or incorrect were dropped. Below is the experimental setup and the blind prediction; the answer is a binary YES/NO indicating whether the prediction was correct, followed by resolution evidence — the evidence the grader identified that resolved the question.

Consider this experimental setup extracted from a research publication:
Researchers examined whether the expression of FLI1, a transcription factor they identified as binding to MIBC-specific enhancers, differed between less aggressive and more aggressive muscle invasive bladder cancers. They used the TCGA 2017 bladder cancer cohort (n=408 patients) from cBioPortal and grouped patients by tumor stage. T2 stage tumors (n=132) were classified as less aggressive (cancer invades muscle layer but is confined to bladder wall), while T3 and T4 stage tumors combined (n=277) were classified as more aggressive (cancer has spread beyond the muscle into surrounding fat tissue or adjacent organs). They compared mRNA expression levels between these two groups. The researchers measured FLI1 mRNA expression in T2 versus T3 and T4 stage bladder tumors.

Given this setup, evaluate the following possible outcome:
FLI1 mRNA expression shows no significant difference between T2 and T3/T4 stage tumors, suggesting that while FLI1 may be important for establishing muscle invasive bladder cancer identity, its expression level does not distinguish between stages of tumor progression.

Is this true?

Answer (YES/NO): NO